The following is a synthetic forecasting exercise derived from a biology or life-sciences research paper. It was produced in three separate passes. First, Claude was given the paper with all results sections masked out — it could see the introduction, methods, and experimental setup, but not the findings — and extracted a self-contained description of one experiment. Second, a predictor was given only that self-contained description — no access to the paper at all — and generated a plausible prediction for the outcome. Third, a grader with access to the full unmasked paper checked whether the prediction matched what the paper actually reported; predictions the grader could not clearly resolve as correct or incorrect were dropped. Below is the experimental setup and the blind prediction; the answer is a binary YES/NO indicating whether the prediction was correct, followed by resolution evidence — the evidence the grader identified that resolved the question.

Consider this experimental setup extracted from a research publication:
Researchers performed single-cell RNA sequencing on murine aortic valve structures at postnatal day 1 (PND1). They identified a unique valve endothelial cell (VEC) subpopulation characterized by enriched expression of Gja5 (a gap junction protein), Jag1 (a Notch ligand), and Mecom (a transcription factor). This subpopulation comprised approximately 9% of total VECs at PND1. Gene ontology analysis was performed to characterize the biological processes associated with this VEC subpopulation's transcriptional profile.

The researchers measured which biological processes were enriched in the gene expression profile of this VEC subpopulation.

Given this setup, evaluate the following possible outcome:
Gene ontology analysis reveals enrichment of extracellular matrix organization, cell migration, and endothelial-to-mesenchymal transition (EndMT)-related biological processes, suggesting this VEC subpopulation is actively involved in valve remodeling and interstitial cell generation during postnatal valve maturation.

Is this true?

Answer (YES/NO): NO